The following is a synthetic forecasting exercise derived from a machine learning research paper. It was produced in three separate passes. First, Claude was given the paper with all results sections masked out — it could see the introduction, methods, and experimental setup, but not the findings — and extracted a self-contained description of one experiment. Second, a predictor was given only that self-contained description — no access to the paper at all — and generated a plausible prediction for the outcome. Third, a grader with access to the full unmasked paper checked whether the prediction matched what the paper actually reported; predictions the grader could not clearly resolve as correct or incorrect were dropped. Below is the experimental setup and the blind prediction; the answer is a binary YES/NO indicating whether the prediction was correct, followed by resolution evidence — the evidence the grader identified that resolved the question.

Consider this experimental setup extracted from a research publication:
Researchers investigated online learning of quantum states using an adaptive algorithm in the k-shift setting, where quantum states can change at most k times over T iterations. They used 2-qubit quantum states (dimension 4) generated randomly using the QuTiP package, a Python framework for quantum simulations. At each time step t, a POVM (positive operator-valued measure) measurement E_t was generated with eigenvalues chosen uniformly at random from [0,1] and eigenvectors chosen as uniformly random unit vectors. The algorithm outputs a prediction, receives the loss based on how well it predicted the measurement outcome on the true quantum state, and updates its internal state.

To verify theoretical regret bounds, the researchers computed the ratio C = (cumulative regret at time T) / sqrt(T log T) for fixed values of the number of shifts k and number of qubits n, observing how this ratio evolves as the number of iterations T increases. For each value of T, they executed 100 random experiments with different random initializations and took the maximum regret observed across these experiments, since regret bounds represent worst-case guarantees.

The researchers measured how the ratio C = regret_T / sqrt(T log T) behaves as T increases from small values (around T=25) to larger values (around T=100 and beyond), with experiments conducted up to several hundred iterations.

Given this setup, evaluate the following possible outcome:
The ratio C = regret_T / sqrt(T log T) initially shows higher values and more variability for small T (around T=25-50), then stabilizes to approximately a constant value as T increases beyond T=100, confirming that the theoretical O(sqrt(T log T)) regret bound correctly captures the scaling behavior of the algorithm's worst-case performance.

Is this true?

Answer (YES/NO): NO